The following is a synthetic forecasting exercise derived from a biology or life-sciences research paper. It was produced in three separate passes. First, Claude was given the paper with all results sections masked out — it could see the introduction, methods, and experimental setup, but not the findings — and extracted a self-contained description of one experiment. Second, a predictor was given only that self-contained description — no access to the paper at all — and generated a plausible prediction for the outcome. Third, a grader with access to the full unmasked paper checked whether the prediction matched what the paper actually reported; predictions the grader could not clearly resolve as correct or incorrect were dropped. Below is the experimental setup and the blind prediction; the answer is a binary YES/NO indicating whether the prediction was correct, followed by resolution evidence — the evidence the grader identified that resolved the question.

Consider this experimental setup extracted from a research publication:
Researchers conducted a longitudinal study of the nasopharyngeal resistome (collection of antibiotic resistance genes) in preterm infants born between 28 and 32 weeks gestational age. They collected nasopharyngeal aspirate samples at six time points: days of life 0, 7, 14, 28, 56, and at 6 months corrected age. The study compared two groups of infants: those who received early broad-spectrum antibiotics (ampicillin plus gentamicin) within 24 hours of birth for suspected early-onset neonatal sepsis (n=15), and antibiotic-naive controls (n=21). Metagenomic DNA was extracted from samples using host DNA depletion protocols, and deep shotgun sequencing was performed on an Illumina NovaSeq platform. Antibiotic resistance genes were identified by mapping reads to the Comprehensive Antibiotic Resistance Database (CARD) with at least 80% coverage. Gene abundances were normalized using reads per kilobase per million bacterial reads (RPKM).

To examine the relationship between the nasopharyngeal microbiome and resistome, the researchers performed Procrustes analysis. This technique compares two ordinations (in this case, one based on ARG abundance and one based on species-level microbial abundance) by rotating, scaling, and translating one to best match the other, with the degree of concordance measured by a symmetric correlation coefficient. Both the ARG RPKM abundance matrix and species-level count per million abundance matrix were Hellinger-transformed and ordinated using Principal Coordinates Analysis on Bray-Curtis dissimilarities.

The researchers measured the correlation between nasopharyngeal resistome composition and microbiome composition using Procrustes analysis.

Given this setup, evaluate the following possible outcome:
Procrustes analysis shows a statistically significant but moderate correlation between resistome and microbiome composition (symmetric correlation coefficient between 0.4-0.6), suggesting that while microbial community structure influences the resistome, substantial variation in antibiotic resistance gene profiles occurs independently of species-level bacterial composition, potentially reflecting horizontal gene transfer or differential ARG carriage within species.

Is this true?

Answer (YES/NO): NO